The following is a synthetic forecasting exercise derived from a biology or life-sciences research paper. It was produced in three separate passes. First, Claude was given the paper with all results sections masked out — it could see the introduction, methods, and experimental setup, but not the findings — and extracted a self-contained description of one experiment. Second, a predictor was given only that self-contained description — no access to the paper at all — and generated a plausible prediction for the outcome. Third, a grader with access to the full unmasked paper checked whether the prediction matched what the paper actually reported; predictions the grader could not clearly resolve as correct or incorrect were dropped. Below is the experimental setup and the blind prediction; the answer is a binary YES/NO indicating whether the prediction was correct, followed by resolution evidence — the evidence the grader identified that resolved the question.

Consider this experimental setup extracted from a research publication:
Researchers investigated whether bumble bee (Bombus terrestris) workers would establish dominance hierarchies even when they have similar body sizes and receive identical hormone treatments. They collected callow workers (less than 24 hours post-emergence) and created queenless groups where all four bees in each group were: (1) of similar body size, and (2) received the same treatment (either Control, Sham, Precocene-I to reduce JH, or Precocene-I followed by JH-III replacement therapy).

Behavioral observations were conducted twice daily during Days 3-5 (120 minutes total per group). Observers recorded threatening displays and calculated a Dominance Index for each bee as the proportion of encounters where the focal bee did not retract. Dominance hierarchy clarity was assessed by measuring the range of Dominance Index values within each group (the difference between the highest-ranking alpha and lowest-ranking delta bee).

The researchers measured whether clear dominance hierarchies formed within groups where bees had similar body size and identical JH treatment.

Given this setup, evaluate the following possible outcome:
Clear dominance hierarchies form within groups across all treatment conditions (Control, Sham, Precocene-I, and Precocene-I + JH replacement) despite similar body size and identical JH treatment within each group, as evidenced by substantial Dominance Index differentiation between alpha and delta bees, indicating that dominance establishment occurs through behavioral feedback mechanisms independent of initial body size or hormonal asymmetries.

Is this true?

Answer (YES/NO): NO